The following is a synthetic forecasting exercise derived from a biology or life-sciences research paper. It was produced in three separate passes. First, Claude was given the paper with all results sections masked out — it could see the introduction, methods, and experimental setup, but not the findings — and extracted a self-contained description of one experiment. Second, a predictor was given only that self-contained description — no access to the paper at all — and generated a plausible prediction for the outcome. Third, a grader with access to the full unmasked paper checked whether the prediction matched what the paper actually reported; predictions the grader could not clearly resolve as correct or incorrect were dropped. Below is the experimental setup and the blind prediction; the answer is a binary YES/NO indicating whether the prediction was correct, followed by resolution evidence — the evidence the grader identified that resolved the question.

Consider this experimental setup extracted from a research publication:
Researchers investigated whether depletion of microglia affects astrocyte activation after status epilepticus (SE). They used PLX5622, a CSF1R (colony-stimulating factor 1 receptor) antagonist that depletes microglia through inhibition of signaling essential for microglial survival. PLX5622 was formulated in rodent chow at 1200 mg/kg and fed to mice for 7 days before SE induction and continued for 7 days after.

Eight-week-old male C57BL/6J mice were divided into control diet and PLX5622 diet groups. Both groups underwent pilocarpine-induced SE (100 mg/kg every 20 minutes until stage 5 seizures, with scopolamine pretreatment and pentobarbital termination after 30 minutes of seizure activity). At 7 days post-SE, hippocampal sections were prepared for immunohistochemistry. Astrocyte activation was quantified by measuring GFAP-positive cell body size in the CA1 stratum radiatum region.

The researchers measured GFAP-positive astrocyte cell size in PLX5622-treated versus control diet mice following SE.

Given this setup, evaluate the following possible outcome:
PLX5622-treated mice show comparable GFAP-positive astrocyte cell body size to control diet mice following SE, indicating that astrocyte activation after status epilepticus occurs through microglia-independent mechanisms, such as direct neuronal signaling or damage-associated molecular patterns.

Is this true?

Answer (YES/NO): NO